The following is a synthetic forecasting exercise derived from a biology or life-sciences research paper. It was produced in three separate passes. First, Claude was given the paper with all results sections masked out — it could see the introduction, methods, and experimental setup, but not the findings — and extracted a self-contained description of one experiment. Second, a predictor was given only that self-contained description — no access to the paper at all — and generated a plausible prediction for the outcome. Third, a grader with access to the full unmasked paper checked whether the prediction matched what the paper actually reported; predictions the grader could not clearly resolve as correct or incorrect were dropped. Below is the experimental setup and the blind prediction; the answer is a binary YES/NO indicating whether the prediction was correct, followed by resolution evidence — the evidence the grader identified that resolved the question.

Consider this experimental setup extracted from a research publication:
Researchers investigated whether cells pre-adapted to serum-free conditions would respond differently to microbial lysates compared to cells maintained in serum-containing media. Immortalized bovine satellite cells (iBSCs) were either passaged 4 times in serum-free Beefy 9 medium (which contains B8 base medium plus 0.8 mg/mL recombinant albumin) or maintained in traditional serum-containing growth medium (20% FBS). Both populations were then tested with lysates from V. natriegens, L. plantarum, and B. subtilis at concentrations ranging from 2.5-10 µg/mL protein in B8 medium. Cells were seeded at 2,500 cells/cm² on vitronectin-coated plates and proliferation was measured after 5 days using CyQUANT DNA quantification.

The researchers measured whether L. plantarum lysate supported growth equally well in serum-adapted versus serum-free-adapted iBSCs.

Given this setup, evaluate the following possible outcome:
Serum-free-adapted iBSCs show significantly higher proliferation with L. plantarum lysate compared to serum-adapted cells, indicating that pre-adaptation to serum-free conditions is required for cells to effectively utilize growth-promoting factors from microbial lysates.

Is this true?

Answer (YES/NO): NO